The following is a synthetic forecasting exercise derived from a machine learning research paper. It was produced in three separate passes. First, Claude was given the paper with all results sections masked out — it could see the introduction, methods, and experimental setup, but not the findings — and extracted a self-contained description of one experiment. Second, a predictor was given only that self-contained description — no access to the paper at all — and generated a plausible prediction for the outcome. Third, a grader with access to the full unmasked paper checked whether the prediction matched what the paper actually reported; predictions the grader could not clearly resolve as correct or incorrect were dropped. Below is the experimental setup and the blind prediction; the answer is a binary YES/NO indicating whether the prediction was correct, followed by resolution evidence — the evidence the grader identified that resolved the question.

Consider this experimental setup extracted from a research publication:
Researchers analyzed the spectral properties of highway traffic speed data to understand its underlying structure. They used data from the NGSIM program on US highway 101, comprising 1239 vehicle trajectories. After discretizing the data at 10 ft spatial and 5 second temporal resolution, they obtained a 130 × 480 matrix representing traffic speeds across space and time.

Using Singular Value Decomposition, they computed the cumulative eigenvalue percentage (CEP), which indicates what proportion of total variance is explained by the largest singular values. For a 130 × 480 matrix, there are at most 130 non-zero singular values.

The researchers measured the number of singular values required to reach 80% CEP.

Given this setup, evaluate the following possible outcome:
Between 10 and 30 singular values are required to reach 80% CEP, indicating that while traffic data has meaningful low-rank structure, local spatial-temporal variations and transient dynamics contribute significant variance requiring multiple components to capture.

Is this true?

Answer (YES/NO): YES